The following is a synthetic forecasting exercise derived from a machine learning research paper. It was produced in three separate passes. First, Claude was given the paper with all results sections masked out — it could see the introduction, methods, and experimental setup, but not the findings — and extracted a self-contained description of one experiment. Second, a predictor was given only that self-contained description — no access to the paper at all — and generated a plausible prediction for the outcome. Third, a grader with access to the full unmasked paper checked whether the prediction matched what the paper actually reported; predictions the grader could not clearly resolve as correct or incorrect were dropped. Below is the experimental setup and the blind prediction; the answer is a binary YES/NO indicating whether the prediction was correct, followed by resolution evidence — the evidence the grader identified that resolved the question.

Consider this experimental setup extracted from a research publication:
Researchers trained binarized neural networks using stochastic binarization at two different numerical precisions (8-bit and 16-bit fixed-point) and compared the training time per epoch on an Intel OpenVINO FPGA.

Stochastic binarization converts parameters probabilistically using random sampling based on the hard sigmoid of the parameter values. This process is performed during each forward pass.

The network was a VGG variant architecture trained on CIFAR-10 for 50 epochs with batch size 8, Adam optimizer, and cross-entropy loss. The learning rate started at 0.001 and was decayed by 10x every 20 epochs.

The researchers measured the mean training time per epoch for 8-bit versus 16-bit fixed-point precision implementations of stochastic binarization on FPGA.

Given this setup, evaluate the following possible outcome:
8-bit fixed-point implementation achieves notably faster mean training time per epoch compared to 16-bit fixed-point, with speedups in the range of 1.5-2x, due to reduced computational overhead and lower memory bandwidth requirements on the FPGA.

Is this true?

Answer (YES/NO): NO